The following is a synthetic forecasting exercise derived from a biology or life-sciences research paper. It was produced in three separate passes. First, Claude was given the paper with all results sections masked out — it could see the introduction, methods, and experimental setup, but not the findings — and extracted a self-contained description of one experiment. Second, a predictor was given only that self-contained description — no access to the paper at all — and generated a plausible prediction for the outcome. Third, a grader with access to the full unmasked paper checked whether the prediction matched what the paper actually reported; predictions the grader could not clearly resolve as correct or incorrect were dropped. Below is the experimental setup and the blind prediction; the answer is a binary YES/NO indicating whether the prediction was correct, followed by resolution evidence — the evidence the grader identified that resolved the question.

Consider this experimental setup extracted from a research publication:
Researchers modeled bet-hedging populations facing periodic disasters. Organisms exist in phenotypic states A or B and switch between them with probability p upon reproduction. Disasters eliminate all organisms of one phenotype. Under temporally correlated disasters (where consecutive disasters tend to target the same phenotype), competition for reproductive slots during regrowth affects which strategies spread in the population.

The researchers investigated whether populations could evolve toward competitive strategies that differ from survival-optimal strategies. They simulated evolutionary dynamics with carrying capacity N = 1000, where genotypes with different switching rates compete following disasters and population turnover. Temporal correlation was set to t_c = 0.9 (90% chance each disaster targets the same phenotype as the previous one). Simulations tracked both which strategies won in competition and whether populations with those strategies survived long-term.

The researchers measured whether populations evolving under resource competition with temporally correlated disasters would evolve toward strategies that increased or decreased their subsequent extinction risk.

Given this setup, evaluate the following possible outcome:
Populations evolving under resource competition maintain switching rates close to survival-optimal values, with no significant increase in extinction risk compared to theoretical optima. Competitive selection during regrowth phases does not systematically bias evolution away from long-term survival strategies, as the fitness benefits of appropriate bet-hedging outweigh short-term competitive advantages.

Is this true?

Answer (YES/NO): NO